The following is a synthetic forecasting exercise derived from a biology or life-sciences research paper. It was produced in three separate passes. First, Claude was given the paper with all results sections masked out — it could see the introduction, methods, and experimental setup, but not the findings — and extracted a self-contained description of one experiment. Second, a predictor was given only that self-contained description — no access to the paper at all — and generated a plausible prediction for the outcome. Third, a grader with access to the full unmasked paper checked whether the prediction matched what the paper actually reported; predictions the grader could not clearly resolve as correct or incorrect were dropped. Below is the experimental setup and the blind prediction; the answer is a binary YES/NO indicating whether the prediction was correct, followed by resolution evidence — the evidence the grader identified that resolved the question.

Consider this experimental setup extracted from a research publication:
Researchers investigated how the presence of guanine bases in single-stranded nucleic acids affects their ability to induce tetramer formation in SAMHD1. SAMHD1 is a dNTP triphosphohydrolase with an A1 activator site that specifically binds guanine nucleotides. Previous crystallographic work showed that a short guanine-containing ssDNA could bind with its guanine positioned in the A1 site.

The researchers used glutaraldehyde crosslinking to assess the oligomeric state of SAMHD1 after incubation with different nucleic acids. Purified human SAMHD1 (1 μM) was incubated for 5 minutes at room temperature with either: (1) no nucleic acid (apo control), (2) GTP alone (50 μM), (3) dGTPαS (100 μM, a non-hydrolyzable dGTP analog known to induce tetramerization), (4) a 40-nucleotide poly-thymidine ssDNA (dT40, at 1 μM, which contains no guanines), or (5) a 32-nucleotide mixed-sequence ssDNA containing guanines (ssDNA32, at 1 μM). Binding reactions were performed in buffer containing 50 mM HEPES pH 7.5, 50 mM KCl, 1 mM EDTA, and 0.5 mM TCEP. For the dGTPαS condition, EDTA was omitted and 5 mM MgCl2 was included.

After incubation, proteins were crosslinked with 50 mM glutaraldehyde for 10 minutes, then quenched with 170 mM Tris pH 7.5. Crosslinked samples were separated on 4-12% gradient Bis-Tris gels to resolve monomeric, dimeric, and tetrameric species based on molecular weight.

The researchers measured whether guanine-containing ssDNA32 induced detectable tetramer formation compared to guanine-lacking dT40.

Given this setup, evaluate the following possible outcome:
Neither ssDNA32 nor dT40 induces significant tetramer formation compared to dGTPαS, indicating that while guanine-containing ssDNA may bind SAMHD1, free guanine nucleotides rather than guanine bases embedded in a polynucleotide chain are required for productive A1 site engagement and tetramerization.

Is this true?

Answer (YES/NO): NO